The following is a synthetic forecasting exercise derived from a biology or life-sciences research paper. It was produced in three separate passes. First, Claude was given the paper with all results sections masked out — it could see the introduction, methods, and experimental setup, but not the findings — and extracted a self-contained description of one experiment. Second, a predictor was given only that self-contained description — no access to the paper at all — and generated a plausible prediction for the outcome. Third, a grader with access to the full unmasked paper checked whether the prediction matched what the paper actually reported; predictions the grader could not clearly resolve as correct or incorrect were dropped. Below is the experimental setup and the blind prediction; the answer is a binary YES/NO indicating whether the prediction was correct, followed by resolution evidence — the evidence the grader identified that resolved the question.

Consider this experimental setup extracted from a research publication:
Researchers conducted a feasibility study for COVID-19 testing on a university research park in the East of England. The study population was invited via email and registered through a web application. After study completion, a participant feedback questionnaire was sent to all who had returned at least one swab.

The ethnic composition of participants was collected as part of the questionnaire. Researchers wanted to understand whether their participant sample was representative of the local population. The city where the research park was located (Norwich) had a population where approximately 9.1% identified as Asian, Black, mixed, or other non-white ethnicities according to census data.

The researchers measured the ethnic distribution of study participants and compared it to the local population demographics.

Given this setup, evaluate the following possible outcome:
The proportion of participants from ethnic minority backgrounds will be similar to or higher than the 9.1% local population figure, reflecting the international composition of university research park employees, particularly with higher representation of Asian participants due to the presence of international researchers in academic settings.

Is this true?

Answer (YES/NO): YES